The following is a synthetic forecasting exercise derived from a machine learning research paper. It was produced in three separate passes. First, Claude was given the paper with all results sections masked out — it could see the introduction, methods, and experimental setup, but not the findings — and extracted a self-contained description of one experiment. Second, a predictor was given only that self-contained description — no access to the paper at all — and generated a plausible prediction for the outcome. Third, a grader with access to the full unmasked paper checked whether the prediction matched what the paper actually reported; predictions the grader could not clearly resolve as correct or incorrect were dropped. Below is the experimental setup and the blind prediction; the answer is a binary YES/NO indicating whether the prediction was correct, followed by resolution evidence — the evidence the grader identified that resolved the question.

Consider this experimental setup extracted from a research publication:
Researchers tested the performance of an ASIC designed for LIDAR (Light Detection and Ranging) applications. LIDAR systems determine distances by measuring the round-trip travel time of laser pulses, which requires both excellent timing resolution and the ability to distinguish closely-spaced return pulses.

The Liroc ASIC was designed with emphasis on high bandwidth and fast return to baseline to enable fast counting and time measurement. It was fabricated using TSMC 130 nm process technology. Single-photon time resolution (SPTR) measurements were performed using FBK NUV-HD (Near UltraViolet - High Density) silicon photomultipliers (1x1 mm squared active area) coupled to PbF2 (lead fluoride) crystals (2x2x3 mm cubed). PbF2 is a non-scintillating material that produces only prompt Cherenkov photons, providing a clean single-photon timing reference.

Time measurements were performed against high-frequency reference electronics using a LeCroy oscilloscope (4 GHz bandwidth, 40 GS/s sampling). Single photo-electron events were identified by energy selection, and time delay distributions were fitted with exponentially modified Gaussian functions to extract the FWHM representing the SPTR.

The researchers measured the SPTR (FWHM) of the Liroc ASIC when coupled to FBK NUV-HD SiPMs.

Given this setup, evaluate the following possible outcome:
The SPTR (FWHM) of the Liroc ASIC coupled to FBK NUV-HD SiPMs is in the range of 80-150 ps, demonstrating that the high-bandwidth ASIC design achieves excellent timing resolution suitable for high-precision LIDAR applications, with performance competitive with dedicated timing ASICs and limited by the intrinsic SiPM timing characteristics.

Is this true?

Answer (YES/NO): NO